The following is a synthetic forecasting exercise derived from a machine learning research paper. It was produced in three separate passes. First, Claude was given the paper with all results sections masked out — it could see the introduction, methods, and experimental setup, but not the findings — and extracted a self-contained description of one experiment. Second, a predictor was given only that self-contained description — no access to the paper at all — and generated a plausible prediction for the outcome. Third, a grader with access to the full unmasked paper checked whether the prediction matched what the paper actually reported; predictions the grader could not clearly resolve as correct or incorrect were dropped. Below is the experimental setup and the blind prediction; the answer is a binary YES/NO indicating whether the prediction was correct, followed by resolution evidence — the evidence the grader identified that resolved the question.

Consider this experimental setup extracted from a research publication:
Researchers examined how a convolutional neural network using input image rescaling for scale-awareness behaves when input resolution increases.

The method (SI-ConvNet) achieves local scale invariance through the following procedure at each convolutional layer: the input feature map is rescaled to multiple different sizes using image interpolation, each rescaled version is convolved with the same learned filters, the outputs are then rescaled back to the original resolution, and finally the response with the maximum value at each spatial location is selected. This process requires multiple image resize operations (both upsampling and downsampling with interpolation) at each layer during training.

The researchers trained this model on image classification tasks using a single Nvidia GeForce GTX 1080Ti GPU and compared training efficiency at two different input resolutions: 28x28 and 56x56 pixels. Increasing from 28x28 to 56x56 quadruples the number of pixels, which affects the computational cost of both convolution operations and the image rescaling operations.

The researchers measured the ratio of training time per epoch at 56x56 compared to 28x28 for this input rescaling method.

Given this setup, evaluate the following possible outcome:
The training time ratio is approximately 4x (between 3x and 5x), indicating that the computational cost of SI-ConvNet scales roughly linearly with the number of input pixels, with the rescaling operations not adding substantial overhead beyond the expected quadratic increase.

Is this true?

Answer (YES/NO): NO